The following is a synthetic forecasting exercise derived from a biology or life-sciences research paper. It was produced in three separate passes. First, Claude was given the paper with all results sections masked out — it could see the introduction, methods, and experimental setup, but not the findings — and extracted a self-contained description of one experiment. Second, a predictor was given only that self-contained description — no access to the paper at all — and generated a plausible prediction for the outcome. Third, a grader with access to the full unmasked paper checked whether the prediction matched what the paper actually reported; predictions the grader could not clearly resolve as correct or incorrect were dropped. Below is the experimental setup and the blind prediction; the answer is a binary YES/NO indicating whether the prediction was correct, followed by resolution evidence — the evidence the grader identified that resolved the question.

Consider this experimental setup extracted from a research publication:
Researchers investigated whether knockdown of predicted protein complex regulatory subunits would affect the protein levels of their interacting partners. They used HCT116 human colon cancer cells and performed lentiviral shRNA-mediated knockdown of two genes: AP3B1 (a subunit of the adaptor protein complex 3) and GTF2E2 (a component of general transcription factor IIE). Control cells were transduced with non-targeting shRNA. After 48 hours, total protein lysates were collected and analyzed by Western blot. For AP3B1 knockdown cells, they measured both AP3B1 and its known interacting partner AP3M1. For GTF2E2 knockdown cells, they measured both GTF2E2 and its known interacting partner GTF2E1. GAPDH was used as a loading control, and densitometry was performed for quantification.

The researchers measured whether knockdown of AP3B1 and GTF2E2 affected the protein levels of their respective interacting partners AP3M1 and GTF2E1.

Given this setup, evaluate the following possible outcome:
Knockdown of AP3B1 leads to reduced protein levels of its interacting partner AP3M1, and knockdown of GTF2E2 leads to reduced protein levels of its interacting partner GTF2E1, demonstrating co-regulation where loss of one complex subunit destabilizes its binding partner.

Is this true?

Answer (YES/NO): YES